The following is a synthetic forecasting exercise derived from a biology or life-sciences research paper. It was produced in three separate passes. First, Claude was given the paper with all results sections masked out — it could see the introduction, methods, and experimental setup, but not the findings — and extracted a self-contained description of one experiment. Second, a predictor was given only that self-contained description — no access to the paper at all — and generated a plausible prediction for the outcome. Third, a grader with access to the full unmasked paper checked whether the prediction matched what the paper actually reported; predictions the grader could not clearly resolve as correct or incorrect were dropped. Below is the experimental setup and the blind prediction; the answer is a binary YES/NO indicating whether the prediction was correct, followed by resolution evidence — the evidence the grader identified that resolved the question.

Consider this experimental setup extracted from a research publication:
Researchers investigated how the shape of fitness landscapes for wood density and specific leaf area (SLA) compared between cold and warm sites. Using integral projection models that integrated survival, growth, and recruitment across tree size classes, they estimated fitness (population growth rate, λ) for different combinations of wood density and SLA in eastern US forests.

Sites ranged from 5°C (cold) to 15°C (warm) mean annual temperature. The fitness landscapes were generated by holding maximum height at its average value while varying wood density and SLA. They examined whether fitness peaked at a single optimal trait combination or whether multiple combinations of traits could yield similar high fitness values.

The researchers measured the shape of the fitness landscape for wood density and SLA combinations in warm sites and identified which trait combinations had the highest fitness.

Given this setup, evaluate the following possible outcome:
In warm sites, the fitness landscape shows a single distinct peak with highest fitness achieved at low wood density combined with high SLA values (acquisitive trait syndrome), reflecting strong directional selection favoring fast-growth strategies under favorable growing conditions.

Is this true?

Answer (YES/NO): NO